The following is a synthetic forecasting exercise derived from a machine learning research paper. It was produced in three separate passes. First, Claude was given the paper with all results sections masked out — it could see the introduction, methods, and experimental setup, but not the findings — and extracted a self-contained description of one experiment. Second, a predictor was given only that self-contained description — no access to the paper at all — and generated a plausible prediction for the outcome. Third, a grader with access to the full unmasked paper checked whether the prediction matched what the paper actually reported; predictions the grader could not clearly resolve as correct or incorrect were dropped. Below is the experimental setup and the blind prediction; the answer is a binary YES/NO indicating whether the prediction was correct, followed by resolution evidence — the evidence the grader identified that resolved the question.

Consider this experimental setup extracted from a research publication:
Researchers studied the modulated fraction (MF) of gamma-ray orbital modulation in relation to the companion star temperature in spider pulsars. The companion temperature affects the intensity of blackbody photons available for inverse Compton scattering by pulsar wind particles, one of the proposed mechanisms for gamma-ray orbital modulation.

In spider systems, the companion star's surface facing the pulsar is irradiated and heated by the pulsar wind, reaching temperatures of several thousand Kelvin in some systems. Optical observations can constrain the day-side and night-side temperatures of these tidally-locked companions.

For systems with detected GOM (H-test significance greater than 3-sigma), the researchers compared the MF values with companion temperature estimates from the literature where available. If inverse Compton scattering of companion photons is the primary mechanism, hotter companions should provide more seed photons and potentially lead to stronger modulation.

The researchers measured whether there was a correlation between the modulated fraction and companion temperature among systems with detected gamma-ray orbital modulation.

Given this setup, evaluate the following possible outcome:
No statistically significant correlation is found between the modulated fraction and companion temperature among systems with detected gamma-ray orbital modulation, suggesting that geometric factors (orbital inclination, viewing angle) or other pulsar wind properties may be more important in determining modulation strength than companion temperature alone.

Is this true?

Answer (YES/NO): YES